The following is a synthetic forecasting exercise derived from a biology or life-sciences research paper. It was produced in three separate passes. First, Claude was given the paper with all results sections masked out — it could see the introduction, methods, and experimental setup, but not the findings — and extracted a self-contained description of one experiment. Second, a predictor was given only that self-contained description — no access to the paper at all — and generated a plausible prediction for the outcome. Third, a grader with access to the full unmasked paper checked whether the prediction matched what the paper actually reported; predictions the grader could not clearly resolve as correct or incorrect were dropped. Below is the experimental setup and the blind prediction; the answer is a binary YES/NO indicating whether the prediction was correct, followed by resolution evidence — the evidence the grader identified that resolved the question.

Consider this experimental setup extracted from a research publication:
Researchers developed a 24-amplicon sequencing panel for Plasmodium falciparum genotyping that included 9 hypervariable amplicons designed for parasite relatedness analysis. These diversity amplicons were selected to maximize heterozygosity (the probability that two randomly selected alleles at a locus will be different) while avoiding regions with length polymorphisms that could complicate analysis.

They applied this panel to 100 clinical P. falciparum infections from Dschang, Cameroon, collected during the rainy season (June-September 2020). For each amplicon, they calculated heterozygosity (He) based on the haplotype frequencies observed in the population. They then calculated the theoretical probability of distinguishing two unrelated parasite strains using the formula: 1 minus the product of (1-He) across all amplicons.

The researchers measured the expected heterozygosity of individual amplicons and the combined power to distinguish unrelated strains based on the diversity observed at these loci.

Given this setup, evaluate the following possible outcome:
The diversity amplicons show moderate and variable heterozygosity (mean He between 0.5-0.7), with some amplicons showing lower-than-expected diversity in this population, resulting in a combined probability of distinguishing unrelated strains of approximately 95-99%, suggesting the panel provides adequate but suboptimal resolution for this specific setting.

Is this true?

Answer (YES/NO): NO